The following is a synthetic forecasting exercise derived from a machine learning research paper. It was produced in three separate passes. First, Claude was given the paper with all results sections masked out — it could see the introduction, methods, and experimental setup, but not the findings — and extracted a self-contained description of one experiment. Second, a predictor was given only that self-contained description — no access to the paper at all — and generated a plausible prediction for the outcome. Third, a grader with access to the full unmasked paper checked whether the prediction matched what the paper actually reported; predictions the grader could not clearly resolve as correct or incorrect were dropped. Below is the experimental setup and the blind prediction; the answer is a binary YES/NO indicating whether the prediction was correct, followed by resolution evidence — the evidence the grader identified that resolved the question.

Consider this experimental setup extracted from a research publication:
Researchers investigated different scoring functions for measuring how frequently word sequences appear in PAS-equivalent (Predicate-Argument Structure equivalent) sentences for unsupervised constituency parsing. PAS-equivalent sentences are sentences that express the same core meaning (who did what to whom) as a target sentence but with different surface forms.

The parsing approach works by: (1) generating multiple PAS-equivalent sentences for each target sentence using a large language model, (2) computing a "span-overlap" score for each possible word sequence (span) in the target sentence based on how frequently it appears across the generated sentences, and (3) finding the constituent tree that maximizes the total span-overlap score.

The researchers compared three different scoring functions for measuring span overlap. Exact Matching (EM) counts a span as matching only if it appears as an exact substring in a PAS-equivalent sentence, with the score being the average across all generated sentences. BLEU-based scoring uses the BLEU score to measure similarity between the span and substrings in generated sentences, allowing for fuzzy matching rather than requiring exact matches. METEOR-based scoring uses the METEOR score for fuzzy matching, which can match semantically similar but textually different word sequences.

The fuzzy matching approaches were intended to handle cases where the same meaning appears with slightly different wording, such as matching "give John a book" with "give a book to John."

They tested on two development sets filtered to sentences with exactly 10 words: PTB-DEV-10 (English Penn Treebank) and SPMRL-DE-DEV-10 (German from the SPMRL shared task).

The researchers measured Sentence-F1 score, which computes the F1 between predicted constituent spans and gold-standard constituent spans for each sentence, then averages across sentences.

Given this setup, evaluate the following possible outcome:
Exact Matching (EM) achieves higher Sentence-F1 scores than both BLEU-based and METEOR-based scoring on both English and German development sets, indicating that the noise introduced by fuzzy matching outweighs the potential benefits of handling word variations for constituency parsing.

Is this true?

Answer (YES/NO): YES